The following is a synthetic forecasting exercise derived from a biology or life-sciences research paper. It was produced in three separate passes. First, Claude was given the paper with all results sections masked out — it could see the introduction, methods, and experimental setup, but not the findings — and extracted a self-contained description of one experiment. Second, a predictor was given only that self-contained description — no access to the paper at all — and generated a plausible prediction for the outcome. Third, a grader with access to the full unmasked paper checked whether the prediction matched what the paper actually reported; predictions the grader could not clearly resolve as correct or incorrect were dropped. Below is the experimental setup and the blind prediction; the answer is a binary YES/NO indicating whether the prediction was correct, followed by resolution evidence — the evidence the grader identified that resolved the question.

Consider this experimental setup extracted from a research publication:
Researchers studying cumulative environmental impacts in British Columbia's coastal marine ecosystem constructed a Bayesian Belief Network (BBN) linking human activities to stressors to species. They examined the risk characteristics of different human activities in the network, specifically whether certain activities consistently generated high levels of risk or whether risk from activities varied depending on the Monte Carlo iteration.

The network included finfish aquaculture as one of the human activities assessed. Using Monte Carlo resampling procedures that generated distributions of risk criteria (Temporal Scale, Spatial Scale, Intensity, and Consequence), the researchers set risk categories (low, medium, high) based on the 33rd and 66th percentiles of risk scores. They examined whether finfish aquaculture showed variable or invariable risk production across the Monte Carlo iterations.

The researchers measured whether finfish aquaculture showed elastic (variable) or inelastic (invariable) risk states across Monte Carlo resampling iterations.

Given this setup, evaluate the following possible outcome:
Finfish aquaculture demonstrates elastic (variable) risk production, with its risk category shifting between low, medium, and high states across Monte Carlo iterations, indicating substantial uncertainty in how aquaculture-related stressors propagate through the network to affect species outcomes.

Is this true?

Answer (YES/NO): NO